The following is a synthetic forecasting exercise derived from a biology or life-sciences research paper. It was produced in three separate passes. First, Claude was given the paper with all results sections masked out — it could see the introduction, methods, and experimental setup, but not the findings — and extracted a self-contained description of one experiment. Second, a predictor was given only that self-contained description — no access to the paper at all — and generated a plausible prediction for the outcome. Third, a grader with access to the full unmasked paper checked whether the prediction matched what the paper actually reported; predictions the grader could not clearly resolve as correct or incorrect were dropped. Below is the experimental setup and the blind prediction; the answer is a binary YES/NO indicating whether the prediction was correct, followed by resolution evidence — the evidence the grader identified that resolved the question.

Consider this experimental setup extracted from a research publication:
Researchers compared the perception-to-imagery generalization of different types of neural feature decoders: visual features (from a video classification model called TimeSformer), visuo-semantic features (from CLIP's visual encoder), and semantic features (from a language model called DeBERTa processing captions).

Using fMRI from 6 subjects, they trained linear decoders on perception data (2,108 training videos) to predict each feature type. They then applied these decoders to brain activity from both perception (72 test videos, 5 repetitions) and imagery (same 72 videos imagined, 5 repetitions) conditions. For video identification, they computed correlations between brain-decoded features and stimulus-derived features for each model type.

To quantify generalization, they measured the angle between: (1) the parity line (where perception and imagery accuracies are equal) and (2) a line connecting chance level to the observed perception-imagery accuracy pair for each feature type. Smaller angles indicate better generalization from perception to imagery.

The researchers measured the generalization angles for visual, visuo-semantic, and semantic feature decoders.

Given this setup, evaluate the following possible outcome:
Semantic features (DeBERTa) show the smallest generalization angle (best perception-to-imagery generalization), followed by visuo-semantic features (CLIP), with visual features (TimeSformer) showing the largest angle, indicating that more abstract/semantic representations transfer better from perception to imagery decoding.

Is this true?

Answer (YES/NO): YES